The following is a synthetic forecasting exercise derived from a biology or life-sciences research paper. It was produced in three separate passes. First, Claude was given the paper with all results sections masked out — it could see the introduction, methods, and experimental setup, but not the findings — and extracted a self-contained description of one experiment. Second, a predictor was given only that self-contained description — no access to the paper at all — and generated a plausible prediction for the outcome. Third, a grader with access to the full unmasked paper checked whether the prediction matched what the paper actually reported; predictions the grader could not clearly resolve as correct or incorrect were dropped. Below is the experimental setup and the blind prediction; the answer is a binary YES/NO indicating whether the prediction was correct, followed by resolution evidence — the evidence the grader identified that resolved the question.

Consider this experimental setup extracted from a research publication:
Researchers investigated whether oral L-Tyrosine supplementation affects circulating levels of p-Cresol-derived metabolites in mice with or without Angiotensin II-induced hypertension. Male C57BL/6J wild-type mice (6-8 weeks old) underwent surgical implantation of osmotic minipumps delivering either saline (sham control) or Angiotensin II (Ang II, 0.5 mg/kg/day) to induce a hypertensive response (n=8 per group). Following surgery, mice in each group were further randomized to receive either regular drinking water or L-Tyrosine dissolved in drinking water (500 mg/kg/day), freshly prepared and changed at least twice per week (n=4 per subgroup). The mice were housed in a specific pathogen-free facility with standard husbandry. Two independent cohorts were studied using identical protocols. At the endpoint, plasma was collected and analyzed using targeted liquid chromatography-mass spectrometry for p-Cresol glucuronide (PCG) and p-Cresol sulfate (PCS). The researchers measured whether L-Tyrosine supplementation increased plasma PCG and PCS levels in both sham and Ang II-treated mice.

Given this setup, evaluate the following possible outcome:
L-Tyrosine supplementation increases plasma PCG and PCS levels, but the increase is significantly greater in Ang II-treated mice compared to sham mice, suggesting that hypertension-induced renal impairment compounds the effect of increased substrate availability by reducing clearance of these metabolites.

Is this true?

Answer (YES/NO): NO